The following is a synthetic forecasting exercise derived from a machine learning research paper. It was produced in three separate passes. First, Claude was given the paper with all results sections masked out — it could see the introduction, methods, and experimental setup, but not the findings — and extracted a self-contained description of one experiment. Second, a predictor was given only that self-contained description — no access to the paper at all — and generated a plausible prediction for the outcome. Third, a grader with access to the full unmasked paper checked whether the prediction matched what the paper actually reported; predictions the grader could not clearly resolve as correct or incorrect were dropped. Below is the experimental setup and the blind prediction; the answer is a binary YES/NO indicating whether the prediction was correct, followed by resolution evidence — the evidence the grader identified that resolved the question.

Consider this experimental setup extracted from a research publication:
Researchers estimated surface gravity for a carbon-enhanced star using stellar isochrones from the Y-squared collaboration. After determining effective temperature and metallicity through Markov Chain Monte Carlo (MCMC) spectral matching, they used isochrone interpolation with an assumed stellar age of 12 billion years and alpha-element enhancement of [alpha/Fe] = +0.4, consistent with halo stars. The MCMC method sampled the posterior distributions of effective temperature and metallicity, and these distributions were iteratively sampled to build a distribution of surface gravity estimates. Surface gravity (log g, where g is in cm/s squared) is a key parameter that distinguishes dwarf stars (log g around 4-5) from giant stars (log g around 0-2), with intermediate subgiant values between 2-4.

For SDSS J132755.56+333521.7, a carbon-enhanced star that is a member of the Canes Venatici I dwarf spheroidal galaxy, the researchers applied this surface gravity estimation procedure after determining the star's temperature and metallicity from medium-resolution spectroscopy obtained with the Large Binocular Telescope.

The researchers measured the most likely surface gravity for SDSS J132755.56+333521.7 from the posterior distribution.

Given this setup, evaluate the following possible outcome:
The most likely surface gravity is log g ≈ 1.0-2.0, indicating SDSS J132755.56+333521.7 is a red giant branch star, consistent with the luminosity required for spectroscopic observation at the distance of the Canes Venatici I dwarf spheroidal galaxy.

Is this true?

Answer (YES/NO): NO